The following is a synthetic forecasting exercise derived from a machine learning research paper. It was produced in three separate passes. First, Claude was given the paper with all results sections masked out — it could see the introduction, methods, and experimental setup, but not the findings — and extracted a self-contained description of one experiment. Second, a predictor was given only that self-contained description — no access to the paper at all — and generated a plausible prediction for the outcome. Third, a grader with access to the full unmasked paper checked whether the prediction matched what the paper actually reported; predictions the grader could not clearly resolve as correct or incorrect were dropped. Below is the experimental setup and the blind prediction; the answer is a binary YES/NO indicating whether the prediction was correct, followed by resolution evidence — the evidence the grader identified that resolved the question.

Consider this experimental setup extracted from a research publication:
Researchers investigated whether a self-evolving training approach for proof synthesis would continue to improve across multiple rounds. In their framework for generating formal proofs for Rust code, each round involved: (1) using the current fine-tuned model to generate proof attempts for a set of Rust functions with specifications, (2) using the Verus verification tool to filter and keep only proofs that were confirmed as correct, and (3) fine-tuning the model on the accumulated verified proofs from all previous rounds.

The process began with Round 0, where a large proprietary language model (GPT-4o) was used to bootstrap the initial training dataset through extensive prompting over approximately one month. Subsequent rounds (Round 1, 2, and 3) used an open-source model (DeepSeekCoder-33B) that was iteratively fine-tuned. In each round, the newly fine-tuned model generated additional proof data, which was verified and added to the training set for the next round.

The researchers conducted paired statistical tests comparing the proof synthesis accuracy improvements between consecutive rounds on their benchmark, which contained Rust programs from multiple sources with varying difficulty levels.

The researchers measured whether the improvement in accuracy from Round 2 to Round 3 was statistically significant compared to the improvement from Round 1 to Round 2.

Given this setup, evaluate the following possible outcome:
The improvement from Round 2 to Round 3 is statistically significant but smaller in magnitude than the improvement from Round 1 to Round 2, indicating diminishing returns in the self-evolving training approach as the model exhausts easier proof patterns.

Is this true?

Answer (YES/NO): NO